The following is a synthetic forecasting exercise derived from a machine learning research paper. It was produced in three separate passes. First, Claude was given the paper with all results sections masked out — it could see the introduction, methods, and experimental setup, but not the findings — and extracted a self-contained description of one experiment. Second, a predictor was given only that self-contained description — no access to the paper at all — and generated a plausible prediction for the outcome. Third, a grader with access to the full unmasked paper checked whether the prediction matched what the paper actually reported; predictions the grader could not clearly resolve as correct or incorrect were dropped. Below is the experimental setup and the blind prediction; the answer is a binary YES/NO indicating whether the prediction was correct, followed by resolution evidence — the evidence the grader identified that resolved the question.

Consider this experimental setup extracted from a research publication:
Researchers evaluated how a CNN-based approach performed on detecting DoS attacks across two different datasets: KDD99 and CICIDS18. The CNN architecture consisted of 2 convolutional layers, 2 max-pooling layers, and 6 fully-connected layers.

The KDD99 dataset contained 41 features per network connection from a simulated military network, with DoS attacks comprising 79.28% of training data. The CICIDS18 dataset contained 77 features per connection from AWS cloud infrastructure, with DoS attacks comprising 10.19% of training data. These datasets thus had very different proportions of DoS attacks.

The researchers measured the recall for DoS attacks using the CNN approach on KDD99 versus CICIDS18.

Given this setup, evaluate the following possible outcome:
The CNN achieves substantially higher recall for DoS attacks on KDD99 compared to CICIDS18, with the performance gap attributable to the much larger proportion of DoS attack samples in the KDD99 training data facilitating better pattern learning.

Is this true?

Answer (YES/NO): NO